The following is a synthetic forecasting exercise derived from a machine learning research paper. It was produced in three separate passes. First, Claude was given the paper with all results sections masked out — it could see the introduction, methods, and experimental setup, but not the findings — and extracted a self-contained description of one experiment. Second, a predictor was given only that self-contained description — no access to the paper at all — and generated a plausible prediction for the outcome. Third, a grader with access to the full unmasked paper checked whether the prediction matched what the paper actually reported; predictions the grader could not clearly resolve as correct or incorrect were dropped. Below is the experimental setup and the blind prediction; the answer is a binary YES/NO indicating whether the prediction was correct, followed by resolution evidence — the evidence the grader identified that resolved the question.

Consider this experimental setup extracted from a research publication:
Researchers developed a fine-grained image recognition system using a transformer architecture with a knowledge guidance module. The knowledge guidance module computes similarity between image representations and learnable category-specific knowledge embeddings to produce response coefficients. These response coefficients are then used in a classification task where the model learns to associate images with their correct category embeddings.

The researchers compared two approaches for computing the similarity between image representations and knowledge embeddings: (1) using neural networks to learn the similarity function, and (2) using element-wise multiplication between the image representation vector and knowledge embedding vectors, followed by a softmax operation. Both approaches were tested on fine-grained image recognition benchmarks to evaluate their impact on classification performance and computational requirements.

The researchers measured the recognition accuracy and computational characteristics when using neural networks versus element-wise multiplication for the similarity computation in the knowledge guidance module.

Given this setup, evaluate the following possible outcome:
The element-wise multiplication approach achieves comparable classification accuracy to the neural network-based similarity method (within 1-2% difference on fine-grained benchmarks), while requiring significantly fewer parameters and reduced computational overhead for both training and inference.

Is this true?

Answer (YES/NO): NO